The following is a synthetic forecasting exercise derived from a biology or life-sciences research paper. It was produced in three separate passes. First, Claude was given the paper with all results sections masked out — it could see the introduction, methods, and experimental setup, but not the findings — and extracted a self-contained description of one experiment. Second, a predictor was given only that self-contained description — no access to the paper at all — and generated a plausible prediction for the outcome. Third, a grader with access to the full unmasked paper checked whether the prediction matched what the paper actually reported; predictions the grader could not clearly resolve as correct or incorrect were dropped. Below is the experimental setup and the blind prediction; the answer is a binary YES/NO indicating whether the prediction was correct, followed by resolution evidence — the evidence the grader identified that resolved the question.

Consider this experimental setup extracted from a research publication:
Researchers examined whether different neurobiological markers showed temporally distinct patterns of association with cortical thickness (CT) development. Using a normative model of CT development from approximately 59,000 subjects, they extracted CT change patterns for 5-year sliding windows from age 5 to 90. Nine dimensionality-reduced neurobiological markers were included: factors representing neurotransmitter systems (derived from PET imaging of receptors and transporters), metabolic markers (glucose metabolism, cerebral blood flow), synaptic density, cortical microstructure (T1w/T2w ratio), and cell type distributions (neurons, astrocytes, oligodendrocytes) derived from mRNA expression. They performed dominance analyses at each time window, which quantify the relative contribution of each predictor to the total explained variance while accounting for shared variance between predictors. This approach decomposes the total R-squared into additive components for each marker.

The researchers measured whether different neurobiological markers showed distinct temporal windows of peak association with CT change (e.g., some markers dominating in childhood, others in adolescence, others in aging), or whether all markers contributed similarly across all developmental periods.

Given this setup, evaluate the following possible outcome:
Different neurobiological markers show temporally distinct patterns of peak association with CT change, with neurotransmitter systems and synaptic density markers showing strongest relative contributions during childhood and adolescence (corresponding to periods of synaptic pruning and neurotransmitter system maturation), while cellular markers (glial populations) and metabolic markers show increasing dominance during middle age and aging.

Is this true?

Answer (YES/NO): NO